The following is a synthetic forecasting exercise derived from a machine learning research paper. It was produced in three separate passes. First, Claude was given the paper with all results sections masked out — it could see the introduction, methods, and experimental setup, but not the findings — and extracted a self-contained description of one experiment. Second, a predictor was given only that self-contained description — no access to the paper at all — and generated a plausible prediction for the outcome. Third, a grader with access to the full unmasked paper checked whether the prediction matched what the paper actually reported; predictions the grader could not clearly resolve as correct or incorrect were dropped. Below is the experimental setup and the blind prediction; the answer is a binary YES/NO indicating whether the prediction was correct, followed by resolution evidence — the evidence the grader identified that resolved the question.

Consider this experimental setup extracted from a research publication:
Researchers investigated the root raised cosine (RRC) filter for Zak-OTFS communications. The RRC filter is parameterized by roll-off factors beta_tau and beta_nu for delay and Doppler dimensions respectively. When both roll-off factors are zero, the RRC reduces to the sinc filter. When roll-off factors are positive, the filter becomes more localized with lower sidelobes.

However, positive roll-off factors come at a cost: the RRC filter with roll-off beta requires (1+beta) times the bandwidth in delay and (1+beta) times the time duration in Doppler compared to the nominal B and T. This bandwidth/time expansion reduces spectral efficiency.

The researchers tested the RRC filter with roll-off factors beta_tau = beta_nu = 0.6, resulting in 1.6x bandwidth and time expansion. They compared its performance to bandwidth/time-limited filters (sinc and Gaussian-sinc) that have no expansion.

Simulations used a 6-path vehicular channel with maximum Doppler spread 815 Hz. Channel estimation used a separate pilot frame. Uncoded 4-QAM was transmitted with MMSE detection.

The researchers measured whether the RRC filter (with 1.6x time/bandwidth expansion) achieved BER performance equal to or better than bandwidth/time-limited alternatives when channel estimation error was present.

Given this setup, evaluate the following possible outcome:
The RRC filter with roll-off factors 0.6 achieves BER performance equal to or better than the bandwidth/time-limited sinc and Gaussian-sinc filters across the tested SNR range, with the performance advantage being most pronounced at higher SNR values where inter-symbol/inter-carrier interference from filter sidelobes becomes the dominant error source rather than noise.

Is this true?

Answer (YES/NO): YES